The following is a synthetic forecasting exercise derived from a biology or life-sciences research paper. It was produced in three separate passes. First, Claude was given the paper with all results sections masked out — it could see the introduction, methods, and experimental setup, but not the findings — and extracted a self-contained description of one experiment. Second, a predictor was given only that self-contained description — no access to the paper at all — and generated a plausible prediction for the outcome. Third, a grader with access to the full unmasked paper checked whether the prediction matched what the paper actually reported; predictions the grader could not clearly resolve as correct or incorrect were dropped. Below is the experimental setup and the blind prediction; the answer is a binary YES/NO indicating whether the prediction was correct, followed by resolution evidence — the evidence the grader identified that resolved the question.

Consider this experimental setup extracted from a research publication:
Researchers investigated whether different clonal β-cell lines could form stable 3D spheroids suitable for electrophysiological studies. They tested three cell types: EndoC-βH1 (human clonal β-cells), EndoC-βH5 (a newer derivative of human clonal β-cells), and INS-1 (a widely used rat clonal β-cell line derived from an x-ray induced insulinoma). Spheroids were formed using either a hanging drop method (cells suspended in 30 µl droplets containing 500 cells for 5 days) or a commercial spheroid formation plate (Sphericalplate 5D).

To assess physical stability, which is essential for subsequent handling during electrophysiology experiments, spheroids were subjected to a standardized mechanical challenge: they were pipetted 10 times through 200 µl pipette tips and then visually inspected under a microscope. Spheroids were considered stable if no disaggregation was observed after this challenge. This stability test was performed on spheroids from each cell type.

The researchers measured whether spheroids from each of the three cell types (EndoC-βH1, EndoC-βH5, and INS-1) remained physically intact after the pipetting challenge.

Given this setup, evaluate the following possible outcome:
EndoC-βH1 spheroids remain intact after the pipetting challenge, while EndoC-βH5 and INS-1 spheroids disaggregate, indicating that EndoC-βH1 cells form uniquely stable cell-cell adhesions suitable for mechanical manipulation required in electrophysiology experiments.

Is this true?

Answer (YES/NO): NO